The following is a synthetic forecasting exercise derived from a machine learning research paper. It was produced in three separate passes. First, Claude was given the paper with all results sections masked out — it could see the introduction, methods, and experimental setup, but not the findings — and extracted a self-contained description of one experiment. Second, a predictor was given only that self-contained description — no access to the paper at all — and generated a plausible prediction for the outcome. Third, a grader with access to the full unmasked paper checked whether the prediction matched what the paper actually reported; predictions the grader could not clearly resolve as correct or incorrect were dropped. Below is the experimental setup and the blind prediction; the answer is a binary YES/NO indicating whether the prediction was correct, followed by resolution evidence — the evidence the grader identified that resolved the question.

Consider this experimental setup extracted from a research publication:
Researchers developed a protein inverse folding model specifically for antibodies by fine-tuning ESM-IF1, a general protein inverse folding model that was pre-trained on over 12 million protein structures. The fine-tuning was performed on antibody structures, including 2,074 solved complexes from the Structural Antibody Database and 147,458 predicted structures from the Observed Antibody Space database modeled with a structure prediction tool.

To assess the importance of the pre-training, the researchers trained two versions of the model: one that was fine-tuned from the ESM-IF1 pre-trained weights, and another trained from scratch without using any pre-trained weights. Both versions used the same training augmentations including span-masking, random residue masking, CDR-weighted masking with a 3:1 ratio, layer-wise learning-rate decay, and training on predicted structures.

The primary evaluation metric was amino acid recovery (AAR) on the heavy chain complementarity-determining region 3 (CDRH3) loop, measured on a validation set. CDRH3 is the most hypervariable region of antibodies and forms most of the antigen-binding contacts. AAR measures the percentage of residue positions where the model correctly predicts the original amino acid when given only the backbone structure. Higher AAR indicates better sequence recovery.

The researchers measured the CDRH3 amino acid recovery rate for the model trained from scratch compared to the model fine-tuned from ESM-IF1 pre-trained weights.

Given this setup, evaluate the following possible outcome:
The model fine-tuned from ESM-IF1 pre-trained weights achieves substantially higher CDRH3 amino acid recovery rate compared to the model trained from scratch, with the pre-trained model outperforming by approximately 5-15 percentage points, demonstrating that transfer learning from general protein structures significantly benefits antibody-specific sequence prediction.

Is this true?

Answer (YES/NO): NO